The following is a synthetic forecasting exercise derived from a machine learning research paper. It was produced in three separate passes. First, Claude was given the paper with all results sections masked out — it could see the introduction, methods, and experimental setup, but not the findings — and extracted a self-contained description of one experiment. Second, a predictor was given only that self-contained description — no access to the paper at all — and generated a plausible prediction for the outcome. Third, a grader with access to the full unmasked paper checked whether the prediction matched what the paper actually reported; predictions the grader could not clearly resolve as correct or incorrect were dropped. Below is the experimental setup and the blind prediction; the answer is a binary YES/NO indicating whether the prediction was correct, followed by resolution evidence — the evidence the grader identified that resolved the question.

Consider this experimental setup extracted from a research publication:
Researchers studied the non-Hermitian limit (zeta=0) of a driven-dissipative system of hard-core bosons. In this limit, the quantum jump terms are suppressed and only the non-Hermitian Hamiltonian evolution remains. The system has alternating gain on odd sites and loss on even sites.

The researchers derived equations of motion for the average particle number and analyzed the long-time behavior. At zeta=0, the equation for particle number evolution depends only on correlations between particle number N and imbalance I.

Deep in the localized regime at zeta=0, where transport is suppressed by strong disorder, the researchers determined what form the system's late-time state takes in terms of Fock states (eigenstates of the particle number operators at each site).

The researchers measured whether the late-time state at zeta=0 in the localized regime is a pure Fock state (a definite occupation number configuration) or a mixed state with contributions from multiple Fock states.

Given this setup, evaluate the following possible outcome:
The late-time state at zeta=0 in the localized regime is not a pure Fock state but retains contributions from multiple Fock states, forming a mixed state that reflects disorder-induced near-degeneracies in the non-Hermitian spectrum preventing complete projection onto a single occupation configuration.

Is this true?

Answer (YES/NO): NO